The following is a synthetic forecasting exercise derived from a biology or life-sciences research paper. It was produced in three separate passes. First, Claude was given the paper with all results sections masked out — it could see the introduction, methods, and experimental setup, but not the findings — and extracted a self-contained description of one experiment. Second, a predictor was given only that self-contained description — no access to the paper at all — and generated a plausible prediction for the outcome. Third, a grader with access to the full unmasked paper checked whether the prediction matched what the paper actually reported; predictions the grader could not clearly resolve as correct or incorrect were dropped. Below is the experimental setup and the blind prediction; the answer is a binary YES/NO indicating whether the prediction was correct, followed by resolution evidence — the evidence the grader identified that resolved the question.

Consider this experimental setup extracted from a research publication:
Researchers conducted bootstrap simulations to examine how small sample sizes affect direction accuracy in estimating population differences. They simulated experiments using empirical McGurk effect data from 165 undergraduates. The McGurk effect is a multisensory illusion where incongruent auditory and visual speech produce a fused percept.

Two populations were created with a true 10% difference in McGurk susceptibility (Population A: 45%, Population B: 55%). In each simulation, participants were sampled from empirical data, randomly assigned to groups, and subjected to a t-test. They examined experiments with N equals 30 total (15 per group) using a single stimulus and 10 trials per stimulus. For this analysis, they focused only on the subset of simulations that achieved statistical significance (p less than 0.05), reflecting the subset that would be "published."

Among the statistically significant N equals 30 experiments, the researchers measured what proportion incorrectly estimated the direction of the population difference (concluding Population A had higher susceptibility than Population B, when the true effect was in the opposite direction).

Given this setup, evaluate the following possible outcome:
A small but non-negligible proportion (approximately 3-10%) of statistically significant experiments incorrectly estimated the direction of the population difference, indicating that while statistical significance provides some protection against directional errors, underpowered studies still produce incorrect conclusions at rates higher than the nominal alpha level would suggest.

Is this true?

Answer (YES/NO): YES